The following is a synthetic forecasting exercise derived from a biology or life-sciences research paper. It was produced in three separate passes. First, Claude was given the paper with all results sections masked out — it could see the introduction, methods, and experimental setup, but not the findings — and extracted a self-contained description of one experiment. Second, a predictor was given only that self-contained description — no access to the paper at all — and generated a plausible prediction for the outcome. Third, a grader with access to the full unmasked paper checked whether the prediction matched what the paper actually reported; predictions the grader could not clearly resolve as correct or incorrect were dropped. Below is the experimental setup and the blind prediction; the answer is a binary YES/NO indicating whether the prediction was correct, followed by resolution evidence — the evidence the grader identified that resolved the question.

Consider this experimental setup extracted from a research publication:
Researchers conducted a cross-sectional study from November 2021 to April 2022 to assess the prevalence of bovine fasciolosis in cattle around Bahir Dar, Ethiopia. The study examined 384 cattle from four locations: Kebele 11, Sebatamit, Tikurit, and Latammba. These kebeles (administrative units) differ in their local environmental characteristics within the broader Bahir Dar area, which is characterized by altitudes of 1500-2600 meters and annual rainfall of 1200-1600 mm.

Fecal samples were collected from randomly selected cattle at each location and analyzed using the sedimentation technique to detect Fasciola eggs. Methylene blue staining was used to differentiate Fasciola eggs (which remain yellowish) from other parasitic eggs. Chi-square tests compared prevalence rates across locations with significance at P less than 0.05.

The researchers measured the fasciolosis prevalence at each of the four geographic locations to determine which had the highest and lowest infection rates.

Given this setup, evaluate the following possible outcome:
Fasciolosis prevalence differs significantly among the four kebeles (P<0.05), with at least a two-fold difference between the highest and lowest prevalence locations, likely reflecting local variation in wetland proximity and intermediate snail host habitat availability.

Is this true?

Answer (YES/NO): YES